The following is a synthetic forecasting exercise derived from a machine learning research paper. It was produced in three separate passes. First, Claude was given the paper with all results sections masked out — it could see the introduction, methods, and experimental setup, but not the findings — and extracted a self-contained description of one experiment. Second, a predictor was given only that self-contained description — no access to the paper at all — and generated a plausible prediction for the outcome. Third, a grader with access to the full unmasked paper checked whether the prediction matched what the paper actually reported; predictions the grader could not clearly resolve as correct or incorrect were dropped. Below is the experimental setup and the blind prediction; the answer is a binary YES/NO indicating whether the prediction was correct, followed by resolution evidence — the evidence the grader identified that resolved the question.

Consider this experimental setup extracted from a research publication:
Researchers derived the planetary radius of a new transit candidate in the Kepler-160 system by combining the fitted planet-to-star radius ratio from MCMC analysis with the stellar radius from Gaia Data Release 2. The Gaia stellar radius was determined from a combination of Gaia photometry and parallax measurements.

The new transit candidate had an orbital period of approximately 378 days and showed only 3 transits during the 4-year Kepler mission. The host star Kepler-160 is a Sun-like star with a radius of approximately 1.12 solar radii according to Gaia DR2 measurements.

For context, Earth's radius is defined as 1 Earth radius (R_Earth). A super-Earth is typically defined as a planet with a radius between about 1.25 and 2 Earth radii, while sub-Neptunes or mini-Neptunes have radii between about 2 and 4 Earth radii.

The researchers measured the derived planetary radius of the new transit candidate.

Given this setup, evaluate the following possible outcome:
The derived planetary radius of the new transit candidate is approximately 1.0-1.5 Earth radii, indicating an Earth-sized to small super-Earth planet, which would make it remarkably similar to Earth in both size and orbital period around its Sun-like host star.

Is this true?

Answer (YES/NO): NO